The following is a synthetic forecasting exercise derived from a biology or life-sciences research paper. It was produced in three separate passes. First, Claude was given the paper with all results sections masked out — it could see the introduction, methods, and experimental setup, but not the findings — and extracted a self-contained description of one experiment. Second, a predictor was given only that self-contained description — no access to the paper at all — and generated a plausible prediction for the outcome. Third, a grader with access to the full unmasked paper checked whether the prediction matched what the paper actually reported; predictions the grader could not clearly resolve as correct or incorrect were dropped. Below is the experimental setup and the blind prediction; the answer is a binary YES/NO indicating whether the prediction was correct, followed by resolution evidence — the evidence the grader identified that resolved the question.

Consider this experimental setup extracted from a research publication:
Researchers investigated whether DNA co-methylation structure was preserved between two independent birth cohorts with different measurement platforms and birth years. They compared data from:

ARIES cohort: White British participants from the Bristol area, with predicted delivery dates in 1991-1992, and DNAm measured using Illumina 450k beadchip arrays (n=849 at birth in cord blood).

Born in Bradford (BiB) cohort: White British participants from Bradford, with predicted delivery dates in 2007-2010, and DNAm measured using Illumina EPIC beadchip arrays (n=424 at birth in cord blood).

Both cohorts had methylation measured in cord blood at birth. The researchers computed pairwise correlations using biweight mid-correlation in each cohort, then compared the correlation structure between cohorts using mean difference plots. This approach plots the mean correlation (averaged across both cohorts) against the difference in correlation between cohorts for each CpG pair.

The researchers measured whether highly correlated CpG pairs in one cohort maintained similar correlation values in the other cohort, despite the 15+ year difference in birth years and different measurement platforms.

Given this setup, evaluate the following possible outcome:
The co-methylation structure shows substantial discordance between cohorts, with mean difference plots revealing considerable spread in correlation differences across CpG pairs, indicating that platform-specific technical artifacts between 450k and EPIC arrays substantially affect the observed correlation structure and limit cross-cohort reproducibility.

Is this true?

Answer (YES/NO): NO